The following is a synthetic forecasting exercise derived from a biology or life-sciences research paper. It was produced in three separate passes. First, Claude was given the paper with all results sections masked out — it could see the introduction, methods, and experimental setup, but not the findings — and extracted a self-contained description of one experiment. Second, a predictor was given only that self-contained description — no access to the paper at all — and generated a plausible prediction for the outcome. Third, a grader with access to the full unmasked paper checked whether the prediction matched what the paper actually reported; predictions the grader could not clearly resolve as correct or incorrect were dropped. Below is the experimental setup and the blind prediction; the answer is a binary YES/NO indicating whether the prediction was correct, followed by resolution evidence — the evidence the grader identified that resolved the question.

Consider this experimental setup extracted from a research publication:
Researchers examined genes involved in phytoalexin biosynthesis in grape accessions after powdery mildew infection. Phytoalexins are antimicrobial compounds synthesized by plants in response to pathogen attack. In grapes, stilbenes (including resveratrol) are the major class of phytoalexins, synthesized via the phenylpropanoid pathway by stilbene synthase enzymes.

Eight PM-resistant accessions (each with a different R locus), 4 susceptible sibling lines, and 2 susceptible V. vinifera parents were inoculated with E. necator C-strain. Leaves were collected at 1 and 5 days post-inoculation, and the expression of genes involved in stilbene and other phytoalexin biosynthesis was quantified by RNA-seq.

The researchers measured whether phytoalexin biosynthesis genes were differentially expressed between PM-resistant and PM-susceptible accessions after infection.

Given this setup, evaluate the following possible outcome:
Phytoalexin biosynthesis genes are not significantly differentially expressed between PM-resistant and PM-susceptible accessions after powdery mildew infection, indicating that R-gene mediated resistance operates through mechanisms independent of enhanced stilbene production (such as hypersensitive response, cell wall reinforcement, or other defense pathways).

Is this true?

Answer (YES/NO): NO